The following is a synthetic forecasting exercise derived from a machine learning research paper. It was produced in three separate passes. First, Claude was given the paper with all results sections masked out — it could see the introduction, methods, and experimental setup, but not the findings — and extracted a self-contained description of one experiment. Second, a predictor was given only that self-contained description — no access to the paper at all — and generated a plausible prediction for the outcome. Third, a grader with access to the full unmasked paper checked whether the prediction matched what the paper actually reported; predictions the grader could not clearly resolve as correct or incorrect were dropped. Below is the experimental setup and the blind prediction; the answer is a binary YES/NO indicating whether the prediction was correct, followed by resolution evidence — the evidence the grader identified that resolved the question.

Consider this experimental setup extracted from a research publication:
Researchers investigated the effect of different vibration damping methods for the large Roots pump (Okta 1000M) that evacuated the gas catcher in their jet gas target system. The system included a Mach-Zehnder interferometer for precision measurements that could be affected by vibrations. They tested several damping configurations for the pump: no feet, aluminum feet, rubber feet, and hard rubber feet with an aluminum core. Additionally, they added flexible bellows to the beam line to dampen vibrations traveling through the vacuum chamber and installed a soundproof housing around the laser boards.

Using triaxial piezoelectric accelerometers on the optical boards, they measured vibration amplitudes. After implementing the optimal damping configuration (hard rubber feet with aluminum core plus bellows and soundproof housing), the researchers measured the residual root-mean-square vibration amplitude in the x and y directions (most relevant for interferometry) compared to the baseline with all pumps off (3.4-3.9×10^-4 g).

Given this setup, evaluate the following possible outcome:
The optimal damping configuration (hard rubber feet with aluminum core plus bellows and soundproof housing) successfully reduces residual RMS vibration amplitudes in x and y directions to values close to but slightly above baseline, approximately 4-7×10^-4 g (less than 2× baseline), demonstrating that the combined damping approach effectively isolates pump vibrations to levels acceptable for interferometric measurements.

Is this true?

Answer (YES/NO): YES